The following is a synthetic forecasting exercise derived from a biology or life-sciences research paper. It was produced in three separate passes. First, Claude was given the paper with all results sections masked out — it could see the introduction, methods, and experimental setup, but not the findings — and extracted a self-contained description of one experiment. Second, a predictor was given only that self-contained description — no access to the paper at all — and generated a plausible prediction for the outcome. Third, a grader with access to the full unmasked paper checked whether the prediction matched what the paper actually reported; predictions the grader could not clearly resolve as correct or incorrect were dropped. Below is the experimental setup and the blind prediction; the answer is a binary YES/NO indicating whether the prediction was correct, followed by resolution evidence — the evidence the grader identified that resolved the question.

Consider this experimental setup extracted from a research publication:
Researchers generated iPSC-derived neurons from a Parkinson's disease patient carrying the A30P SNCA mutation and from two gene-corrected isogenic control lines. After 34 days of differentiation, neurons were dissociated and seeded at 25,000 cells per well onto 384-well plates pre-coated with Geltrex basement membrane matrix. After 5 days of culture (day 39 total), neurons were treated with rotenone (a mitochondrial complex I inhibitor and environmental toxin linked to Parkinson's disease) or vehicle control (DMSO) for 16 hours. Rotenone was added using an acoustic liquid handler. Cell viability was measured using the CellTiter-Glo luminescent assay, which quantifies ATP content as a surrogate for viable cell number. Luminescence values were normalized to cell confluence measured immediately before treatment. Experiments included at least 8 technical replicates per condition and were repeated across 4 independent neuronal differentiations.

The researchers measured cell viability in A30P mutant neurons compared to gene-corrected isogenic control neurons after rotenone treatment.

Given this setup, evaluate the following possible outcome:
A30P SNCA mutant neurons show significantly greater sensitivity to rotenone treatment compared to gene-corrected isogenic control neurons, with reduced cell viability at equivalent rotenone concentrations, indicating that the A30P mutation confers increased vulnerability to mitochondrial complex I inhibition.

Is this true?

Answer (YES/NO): NO